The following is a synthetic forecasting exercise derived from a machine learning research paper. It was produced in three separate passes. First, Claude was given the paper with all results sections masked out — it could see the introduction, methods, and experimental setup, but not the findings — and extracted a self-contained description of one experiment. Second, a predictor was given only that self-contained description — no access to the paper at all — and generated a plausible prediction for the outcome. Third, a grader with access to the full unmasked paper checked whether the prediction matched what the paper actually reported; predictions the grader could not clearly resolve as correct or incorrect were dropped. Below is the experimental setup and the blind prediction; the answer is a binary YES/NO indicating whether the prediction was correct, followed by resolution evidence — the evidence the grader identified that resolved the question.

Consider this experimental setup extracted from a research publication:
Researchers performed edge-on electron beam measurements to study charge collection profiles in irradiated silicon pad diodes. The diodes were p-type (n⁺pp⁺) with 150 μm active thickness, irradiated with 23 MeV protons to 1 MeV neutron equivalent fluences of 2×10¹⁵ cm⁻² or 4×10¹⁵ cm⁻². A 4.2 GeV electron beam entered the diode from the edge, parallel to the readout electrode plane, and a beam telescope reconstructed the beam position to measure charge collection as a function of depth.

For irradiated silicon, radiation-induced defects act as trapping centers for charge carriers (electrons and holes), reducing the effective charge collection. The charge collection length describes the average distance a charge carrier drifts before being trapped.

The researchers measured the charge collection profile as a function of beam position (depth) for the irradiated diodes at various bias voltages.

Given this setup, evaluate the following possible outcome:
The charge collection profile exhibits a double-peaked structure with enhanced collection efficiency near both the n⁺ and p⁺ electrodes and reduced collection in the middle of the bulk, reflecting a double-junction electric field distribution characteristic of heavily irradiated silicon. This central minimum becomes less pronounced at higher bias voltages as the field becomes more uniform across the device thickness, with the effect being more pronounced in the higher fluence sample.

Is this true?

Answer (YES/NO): NO